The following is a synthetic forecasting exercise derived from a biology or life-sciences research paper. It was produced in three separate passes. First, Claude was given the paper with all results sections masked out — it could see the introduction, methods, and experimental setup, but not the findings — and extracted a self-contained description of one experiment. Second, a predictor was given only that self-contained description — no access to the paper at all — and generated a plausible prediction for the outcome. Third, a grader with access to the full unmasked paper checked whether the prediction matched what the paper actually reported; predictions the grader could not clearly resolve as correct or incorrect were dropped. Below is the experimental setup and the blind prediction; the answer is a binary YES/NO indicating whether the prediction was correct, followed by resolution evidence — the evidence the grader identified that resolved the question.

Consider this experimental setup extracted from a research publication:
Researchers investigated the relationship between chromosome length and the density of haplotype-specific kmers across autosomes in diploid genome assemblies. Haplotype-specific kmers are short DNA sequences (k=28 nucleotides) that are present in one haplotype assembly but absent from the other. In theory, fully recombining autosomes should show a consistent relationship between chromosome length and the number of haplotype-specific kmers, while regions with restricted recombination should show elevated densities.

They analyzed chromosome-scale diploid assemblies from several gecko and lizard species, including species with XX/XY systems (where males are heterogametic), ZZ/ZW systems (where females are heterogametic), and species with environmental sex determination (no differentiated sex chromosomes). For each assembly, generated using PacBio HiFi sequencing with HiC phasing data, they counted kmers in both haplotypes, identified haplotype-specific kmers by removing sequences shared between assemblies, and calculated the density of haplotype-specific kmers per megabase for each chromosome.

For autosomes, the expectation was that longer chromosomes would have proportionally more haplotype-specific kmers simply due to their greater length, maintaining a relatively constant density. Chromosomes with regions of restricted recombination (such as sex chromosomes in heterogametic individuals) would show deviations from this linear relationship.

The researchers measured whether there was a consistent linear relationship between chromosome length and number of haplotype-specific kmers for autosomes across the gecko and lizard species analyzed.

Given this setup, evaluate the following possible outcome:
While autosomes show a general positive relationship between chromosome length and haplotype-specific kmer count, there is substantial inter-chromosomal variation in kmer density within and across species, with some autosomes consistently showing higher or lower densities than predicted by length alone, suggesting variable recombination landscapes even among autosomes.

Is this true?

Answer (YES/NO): NO